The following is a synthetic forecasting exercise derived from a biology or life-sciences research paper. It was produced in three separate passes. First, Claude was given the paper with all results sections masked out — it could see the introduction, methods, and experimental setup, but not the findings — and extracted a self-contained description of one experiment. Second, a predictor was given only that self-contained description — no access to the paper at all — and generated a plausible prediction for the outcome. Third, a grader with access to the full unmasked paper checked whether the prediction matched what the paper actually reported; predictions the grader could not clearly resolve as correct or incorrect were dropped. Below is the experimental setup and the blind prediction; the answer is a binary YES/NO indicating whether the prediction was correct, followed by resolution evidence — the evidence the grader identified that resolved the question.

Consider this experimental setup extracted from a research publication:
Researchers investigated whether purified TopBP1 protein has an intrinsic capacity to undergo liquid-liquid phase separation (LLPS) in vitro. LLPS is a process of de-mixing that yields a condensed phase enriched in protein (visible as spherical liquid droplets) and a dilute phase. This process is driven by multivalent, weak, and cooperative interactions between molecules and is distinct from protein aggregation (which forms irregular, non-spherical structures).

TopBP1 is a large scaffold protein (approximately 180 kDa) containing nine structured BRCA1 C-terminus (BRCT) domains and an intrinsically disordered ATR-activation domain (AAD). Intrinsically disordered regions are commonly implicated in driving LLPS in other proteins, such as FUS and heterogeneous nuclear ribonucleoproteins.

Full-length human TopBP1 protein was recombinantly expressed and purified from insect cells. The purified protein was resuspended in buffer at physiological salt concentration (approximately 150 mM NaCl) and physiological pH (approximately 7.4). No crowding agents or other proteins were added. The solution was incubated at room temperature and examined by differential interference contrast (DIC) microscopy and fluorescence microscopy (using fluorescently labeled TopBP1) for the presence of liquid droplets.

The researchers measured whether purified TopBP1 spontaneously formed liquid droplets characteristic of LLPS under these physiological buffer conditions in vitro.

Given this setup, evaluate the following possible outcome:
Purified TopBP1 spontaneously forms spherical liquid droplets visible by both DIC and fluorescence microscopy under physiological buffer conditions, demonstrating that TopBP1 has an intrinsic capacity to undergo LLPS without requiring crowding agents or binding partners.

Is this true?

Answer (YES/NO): NO